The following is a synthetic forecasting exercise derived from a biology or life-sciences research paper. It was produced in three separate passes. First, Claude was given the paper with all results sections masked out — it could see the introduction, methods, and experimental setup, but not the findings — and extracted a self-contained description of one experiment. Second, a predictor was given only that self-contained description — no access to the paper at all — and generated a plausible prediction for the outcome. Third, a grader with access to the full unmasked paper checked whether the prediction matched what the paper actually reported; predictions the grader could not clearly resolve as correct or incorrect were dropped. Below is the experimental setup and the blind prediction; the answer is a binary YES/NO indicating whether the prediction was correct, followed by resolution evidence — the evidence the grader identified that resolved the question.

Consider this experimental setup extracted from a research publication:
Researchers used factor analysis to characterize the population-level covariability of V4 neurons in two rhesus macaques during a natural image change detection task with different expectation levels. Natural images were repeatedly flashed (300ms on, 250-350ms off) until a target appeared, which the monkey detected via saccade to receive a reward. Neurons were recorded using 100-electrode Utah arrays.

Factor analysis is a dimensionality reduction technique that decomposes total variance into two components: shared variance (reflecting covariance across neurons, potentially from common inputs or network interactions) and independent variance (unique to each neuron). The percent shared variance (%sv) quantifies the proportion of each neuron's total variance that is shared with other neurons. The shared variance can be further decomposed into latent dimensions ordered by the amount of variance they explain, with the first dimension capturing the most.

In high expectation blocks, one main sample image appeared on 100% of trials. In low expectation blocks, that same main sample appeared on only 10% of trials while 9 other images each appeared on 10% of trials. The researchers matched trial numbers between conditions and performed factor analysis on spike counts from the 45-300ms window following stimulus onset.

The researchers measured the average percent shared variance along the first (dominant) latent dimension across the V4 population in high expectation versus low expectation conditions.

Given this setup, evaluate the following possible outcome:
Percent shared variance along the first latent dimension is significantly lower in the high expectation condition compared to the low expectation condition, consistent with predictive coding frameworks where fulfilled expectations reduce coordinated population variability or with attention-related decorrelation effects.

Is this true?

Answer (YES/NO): YES